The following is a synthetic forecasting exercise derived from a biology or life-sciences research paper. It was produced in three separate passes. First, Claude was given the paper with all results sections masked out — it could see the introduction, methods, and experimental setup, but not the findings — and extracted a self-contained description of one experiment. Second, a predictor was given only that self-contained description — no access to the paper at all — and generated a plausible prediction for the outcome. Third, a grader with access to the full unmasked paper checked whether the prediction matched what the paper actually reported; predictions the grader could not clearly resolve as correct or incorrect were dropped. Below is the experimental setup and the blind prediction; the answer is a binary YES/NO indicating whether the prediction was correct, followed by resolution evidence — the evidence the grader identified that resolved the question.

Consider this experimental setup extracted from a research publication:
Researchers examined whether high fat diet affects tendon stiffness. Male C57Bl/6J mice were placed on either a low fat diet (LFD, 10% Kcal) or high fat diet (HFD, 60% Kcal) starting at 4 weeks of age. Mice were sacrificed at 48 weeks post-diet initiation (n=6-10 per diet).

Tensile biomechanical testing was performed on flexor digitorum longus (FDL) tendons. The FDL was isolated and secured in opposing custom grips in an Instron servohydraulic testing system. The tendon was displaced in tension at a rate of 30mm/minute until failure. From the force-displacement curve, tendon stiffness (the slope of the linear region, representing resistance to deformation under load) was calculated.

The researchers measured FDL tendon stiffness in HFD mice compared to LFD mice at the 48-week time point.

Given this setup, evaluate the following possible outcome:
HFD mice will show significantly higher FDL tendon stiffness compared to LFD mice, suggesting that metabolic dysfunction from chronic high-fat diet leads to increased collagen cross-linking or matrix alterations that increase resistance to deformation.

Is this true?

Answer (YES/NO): NO